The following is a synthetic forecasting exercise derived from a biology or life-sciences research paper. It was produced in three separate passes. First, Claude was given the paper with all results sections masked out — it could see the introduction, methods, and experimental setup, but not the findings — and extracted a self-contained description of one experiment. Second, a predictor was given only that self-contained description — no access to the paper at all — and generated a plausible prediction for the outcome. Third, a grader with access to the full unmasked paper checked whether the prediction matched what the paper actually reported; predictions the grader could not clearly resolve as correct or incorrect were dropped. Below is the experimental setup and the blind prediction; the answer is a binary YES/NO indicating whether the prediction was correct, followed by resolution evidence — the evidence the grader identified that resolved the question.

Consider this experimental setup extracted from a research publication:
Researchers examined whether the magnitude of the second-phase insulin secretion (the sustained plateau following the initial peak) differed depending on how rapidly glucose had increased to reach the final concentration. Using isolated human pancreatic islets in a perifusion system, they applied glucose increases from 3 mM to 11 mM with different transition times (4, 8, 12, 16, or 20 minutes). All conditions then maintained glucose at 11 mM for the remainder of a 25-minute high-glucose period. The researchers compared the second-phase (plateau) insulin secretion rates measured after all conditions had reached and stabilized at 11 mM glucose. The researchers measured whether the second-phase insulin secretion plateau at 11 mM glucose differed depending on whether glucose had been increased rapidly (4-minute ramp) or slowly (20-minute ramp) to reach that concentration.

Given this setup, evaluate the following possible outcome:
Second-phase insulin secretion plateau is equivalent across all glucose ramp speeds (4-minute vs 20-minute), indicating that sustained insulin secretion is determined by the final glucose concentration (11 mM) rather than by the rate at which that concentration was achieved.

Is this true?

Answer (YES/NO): YES